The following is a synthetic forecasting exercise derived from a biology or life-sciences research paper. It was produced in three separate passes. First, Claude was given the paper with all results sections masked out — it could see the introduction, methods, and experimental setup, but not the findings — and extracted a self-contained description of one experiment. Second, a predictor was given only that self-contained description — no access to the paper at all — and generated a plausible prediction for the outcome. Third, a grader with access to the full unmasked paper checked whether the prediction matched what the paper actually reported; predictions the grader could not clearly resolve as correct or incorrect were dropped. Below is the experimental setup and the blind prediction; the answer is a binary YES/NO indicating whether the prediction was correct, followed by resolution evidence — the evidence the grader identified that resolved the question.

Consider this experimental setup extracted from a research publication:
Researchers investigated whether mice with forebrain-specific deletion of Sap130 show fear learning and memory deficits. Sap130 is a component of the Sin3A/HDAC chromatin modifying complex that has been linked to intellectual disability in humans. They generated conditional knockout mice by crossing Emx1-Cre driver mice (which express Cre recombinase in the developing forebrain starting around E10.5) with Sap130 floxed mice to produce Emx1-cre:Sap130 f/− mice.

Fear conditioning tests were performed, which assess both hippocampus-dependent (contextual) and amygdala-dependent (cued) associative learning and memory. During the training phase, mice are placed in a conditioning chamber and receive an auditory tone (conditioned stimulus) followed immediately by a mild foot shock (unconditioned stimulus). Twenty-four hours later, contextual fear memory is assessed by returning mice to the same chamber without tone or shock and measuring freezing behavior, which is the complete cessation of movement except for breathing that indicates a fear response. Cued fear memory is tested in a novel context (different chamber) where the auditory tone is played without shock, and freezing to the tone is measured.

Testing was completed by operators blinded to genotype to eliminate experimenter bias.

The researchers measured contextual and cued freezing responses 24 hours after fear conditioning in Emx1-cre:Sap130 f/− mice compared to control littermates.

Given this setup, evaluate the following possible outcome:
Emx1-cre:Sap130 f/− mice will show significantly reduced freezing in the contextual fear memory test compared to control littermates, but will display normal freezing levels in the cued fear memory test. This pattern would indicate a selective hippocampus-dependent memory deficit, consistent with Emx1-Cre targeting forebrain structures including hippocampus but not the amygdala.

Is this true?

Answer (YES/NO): NO